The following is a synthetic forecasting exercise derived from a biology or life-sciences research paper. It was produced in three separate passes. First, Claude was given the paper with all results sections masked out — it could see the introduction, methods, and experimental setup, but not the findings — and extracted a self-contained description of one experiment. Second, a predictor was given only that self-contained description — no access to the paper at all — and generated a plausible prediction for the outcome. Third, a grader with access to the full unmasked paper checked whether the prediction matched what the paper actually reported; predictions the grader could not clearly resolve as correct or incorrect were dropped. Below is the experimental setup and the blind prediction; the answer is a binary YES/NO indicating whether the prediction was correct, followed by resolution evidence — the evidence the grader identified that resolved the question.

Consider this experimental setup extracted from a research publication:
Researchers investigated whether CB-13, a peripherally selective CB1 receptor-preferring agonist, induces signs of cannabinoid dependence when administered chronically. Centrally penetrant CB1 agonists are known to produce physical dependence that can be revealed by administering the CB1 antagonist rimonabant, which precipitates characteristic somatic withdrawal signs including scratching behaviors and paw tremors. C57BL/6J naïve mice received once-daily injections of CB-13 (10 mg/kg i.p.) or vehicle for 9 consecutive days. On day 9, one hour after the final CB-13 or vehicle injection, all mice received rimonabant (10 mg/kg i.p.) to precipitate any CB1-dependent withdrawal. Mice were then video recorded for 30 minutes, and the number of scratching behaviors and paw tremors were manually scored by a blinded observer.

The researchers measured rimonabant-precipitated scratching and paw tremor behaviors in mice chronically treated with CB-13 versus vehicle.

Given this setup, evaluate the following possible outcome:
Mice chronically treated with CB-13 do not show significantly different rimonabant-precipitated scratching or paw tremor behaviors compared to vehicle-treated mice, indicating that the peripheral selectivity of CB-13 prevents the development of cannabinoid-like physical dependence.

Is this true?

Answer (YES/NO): NO